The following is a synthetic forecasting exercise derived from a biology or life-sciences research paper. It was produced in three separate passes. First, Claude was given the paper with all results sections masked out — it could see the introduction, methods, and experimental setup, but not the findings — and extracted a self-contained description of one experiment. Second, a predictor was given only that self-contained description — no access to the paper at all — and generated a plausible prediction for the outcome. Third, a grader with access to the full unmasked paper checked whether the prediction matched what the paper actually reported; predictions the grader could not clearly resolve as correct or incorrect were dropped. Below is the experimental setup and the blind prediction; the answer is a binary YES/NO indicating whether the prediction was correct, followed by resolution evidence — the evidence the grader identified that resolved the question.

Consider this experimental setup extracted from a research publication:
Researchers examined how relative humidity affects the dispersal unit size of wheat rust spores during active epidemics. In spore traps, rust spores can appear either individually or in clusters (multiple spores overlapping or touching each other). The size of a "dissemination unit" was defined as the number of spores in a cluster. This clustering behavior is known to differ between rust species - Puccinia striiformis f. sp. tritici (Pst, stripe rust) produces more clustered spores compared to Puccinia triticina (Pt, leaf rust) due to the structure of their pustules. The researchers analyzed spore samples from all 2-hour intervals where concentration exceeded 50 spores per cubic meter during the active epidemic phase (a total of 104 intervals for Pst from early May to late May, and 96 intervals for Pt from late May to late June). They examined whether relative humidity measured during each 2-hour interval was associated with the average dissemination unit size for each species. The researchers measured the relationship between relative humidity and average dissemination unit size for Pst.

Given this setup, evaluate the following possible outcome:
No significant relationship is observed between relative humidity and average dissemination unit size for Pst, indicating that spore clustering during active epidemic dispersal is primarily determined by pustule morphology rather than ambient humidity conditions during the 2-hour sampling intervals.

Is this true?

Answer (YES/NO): NO